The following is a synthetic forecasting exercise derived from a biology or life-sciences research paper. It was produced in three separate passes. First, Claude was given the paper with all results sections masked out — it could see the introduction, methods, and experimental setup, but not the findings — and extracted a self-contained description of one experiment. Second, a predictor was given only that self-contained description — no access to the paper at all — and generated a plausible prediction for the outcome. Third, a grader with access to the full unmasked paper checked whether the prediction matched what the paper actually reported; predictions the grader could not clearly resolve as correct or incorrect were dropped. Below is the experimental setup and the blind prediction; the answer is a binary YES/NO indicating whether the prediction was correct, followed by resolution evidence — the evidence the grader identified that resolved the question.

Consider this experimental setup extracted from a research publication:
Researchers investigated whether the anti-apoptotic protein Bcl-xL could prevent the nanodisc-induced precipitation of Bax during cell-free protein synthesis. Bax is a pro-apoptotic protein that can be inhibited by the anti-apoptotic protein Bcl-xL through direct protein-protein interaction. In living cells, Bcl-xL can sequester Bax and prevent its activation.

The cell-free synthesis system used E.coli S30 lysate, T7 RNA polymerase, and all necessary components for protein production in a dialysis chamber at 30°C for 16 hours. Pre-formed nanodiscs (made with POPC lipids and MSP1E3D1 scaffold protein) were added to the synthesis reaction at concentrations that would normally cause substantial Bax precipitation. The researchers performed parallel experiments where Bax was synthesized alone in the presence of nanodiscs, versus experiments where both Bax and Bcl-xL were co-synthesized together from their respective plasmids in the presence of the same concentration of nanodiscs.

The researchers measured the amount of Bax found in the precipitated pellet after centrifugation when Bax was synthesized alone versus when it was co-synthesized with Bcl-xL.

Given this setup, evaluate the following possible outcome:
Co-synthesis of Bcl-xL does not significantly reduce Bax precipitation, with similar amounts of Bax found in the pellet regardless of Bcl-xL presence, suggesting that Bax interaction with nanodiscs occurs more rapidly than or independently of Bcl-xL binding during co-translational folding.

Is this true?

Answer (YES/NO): NO